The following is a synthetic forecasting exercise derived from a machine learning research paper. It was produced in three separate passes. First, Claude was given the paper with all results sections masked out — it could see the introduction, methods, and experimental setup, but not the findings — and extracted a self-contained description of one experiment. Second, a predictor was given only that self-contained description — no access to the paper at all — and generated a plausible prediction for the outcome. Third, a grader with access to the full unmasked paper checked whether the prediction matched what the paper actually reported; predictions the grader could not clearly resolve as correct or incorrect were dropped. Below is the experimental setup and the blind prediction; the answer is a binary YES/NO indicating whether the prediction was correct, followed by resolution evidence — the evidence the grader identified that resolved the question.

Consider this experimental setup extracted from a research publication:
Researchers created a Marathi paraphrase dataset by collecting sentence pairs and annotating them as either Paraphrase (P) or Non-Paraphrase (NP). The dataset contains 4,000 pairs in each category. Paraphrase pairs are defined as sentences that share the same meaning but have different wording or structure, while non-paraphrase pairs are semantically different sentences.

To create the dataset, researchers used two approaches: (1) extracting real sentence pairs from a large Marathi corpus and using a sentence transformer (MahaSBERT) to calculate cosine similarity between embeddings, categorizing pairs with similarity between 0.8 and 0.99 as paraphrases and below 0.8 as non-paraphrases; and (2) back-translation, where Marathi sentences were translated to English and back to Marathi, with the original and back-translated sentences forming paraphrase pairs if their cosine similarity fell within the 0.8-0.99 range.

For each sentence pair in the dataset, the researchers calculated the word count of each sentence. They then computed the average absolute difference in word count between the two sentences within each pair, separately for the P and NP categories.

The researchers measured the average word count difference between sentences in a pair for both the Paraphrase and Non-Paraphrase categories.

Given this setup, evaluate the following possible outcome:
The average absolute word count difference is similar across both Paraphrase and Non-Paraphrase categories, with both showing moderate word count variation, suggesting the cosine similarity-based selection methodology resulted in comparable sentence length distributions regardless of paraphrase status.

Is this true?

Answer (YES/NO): NO